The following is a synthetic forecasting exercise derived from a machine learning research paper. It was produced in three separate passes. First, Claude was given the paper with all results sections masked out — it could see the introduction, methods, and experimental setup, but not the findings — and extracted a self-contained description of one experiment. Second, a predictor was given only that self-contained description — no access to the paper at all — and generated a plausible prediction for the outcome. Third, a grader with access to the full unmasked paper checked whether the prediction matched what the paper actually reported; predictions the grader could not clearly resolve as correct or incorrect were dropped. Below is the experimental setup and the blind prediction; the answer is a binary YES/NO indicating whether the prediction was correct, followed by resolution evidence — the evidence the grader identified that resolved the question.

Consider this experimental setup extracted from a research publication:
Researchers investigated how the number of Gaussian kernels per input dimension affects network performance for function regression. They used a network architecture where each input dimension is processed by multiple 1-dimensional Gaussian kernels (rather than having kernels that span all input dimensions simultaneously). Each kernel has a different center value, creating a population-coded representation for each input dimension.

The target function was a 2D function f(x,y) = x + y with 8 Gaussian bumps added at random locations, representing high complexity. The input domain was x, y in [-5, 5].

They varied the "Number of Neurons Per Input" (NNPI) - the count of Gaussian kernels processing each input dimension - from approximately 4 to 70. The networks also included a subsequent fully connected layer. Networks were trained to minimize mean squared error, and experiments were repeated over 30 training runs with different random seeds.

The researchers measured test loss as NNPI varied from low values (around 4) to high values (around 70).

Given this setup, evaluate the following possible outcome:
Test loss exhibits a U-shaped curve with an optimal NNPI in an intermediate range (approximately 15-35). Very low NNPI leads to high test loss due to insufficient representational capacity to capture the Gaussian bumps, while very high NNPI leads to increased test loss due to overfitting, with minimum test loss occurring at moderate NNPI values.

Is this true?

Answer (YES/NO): NO